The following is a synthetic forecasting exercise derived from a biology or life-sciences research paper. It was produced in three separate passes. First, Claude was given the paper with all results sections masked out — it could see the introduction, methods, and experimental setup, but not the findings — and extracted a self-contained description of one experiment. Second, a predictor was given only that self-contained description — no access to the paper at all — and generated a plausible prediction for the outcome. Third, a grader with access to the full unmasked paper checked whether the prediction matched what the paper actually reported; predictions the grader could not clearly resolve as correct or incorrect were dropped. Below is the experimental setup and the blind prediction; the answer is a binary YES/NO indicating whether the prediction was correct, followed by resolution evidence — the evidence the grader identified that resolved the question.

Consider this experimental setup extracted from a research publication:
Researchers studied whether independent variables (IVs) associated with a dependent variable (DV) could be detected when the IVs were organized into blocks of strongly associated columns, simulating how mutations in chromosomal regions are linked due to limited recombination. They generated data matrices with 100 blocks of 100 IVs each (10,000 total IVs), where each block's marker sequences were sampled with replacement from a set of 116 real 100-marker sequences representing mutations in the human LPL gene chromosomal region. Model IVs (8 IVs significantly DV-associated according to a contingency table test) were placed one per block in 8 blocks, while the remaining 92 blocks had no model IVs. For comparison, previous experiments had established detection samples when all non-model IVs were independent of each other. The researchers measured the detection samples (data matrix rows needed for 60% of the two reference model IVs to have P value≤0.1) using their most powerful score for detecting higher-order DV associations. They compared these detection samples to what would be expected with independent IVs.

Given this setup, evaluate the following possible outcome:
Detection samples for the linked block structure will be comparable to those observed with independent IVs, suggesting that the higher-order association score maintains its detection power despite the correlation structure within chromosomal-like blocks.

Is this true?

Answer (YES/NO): YES